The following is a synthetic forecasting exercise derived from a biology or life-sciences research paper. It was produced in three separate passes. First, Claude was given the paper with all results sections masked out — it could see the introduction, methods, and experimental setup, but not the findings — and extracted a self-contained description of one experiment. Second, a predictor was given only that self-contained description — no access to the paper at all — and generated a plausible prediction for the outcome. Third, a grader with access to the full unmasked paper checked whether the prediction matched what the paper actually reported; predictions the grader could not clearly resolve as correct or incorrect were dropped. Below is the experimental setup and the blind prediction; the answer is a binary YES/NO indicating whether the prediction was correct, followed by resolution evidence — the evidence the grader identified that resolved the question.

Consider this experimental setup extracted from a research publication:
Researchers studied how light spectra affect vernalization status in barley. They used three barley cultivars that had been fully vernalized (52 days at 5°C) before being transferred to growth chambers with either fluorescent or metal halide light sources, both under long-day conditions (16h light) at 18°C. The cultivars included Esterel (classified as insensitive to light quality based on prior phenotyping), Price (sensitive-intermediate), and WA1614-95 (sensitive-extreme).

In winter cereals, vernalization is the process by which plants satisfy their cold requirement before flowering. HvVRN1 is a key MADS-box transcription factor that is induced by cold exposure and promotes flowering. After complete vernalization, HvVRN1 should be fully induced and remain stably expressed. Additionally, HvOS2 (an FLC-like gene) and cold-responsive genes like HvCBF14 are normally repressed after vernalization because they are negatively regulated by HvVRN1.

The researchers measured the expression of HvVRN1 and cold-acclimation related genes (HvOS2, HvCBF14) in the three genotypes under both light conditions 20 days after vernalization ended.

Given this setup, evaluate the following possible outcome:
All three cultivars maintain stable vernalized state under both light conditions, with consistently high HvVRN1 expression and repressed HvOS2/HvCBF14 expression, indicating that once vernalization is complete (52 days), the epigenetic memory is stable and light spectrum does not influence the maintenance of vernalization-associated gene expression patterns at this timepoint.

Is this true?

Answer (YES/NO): NO